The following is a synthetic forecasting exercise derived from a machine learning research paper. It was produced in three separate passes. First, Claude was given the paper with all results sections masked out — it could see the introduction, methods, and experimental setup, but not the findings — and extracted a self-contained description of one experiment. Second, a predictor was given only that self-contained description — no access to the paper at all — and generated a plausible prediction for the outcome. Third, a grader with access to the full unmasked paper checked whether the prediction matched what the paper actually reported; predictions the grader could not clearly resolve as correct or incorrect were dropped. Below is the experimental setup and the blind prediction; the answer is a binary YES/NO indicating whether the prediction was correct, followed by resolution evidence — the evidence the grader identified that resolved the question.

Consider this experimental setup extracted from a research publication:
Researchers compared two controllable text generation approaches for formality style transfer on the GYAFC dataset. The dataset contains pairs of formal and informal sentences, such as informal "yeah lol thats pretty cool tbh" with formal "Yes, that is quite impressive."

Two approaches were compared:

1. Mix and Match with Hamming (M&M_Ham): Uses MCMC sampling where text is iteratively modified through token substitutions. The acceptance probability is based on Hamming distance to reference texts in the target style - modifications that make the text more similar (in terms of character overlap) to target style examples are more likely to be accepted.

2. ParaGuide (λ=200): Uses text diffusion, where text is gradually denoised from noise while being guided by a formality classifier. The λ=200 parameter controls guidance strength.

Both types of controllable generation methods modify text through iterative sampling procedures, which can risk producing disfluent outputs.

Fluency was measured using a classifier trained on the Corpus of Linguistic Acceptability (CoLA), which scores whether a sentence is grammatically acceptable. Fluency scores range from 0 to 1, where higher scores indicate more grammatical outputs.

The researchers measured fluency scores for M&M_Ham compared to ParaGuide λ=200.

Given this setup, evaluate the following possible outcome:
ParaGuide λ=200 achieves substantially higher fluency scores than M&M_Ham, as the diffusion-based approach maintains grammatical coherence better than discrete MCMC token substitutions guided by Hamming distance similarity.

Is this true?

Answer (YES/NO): YES